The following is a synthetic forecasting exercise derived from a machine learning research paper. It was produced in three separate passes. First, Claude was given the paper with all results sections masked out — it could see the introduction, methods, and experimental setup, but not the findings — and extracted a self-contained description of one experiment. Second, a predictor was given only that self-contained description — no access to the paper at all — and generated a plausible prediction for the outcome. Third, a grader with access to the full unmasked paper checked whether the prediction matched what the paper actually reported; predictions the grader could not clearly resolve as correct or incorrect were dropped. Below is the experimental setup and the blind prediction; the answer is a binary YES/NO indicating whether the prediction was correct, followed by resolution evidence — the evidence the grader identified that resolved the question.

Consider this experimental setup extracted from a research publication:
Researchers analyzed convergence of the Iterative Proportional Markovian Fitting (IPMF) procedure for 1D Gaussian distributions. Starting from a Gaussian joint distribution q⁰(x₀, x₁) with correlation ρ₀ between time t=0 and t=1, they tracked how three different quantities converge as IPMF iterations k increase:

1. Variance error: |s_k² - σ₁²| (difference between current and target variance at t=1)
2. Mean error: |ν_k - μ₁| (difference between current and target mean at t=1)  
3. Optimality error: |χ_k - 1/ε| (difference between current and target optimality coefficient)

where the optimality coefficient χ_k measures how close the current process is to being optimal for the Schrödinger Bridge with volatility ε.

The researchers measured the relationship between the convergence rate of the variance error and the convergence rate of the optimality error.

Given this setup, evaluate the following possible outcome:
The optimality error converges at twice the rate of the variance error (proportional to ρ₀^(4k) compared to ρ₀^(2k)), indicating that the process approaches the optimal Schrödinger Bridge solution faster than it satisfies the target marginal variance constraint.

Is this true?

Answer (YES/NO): NO